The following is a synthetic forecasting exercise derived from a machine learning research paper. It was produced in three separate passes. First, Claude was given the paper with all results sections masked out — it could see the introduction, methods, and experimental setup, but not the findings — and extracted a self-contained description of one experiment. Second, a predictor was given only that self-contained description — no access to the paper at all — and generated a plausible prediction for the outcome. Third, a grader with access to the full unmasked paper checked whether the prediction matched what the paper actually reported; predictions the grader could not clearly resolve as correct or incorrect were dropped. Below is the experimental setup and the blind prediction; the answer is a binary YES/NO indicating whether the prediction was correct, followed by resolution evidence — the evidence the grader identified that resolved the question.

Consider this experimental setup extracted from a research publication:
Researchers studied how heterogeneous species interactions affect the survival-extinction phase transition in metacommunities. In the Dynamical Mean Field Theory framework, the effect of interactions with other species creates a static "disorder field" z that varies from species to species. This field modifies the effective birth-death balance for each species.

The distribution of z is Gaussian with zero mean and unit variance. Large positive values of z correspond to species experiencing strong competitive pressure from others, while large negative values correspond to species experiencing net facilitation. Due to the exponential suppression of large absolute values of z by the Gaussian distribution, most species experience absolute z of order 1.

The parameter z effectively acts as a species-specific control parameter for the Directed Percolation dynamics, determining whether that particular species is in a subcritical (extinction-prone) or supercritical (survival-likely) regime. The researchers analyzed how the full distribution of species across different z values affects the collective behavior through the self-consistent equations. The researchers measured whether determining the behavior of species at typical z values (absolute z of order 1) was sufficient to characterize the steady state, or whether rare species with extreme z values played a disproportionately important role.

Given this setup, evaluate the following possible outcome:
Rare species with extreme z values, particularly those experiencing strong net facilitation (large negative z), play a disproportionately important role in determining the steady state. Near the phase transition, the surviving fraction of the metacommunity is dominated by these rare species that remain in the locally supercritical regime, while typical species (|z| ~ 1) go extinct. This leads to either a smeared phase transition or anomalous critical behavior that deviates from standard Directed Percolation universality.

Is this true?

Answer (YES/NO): NO